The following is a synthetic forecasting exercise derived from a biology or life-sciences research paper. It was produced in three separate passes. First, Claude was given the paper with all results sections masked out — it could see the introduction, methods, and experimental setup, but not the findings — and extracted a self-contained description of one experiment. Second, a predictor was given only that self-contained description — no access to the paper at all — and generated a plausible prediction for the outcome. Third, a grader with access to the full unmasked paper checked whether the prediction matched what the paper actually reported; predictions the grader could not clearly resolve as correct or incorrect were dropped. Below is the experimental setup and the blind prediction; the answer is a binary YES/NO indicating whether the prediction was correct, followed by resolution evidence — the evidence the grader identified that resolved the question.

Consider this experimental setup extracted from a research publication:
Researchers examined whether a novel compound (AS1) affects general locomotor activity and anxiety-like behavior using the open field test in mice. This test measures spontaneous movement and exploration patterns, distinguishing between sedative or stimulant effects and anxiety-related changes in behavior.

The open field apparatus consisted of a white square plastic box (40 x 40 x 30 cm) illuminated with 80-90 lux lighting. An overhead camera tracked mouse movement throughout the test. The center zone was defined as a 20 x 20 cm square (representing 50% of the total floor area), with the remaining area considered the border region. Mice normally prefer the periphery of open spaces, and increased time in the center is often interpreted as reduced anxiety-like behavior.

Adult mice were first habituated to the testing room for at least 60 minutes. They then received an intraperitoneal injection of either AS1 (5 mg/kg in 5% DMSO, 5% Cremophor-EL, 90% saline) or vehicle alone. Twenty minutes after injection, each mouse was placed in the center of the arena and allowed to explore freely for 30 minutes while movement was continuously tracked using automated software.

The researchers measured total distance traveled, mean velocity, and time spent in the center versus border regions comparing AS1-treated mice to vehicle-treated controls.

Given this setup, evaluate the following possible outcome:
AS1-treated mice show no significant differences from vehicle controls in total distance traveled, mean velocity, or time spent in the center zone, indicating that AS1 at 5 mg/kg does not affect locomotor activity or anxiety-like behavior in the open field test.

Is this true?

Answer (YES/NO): NO